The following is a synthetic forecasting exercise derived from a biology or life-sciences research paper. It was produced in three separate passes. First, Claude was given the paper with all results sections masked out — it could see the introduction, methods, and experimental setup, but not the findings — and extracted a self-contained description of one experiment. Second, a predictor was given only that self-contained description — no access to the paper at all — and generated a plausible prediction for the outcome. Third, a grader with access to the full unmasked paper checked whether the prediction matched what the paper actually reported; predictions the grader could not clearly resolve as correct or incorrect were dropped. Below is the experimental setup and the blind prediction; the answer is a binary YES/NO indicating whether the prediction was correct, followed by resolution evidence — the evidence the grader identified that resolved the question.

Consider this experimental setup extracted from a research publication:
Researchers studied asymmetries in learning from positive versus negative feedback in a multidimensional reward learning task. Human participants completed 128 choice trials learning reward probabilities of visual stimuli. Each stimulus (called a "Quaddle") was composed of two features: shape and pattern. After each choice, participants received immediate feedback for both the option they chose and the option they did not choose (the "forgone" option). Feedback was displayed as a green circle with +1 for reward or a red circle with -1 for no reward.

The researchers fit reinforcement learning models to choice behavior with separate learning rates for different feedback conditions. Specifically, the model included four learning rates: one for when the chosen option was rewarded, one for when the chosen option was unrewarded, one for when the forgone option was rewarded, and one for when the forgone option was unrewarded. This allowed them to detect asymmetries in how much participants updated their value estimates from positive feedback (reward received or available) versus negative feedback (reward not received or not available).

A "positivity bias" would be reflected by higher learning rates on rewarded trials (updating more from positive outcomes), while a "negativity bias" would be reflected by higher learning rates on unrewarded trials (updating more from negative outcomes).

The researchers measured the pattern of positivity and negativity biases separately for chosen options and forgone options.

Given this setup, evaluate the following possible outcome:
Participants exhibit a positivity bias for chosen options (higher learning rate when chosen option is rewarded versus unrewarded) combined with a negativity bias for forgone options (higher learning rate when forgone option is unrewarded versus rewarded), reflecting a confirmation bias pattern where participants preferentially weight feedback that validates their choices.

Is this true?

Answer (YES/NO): YES